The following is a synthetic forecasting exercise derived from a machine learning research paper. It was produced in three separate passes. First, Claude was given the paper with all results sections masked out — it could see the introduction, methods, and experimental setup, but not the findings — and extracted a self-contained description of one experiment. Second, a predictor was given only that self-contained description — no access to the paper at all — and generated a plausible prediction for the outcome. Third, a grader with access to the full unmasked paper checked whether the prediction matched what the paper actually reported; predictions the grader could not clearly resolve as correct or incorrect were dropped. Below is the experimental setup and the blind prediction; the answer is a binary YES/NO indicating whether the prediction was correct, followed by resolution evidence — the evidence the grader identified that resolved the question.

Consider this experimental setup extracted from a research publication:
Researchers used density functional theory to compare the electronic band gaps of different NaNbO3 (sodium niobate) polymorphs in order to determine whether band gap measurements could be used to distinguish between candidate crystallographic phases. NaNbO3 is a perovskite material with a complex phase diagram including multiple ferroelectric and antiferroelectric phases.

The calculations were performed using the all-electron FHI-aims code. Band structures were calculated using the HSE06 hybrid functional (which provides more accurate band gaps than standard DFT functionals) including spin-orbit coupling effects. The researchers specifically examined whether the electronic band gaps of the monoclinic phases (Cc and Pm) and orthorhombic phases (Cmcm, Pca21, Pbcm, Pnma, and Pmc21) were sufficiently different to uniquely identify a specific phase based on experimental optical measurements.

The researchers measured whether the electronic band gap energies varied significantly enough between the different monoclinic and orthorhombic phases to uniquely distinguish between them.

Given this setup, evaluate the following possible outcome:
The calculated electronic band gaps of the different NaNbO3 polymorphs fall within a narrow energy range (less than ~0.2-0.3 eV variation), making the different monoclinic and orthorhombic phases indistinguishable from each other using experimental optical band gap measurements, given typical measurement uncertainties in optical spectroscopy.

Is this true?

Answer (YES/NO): NO